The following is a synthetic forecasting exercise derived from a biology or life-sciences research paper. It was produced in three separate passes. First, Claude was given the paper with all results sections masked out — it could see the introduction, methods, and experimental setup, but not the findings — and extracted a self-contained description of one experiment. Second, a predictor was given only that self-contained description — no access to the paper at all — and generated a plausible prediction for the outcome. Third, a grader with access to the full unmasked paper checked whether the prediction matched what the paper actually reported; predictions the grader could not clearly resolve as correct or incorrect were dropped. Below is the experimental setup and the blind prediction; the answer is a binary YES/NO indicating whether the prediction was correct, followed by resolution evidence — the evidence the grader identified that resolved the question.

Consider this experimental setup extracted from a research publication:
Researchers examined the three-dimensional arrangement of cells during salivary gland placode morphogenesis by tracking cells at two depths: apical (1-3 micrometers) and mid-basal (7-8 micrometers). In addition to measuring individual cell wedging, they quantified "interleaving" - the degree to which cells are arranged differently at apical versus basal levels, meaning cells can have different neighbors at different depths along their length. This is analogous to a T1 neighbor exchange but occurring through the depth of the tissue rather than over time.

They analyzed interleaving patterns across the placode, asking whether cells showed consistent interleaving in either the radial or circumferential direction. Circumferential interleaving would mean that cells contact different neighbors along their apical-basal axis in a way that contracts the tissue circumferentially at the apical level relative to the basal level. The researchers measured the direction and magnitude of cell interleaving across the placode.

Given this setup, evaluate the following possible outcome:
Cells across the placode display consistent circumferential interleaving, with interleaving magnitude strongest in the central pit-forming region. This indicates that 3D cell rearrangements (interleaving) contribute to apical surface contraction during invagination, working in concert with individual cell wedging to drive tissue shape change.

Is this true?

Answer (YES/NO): NO